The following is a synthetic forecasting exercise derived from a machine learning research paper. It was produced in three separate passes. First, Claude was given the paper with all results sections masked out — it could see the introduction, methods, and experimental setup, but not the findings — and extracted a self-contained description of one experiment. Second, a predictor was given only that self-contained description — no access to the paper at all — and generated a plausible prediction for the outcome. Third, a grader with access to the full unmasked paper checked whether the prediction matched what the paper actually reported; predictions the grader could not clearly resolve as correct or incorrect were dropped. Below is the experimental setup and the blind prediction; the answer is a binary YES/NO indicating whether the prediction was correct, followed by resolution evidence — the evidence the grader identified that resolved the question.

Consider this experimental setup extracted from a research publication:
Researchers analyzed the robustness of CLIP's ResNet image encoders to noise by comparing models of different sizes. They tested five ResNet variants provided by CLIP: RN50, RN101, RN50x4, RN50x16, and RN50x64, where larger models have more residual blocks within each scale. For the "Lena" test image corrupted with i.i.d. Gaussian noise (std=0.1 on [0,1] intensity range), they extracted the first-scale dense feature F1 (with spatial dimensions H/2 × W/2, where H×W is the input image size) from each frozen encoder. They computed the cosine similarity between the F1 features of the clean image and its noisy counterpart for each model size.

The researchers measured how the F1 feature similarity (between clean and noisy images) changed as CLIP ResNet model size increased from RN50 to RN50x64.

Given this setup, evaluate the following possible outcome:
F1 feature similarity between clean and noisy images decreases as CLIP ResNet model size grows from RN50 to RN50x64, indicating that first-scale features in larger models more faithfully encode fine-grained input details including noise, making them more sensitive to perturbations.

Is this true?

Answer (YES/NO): YES